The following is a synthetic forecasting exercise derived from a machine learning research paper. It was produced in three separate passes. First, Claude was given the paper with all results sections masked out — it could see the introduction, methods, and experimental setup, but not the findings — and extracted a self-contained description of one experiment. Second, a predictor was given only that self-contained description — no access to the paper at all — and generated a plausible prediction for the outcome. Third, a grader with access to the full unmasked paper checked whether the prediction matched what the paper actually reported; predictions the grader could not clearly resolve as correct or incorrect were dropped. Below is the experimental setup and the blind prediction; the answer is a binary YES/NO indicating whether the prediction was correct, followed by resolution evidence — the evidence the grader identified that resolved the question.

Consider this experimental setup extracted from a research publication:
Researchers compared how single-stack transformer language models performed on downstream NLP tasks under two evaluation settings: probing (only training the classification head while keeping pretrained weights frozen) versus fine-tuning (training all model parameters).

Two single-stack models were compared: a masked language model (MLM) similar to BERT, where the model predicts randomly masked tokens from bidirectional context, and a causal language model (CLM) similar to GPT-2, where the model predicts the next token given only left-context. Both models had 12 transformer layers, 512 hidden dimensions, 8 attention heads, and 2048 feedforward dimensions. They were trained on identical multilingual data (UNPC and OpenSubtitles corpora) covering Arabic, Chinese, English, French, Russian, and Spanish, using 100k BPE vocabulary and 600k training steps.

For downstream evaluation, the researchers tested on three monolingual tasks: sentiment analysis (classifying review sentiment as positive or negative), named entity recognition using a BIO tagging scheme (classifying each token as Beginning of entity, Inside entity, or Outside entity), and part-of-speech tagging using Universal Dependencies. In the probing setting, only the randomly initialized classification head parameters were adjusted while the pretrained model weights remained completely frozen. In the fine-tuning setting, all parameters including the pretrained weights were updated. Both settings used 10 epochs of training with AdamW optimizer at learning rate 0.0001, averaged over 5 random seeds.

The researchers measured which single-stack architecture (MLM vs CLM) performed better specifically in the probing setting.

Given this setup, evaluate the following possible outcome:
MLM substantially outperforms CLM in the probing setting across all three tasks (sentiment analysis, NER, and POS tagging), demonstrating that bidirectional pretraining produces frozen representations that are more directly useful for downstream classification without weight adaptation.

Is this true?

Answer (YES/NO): NO